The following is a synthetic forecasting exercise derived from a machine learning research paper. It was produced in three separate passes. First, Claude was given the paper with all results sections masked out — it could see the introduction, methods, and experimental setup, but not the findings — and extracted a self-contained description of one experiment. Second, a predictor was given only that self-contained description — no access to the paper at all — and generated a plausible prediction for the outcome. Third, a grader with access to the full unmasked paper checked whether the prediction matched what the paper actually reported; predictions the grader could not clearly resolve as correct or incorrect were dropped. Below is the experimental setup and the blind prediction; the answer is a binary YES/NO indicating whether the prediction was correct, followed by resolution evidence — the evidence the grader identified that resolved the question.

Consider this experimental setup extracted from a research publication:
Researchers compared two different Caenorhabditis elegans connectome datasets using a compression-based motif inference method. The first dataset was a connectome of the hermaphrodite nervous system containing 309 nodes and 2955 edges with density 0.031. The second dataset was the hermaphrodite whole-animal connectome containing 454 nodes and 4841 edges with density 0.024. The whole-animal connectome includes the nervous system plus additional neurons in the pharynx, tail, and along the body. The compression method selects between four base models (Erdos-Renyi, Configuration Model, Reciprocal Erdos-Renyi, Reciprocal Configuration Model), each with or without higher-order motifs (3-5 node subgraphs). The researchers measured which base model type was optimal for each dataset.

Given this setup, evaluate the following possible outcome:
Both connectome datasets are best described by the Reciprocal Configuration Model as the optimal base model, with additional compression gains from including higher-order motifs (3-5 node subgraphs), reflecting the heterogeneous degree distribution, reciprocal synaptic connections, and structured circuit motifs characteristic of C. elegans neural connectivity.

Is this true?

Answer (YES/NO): NO